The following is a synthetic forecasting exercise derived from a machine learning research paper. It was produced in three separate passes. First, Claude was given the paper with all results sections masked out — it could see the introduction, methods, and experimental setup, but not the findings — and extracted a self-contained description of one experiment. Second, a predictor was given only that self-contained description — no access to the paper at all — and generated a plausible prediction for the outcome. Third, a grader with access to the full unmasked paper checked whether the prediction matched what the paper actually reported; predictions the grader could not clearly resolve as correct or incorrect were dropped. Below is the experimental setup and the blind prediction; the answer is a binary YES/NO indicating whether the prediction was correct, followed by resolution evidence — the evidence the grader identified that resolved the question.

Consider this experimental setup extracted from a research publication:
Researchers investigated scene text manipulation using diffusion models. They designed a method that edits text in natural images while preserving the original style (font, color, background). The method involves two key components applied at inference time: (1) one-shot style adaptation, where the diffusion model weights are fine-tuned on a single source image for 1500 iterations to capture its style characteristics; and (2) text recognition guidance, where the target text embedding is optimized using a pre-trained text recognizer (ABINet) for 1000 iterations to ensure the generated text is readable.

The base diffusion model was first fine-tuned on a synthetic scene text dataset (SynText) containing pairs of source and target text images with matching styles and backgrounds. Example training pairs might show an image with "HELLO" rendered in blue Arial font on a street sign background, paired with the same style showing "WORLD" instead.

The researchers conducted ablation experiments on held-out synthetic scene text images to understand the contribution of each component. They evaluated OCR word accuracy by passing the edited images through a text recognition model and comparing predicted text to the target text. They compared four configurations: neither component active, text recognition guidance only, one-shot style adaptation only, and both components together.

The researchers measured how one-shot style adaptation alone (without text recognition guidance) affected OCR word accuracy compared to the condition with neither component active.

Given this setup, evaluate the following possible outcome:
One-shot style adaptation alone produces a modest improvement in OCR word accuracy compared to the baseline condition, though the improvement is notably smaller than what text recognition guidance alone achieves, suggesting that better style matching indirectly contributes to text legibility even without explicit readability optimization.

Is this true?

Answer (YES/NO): NO